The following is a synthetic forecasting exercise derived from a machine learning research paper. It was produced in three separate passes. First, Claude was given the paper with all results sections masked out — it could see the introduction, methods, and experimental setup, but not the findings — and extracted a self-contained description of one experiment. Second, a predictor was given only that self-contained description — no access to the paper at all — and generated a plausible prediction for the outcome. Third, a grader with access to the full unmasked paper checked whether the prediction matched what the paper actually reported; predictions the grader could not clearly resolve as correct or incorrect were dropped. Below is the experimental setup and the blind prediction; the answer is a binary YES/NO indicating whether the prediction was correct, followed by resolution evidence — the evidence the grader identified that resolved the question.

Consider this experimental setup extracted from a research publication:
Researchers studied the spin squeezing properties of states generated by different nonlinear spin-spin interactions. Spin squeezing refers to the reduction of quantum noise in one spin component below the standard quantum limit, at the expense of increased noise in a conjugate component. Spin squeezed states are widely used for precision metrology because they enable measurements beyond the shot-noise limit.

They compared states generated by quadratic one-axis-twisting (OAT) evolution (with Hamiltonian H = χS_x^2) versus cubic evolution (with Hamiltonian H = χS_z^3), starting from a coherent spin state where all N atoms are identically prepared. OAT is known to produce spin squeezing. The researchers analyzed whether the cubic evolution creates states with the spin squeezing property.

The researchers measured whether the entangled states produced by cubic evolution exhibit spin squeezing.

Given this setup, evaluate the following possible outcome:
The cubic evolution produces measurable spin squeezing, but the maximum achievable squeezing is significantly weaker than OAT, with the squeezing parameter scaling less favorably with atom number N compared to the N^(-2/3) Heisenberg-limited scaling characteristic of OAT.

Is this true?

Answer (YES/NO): NO